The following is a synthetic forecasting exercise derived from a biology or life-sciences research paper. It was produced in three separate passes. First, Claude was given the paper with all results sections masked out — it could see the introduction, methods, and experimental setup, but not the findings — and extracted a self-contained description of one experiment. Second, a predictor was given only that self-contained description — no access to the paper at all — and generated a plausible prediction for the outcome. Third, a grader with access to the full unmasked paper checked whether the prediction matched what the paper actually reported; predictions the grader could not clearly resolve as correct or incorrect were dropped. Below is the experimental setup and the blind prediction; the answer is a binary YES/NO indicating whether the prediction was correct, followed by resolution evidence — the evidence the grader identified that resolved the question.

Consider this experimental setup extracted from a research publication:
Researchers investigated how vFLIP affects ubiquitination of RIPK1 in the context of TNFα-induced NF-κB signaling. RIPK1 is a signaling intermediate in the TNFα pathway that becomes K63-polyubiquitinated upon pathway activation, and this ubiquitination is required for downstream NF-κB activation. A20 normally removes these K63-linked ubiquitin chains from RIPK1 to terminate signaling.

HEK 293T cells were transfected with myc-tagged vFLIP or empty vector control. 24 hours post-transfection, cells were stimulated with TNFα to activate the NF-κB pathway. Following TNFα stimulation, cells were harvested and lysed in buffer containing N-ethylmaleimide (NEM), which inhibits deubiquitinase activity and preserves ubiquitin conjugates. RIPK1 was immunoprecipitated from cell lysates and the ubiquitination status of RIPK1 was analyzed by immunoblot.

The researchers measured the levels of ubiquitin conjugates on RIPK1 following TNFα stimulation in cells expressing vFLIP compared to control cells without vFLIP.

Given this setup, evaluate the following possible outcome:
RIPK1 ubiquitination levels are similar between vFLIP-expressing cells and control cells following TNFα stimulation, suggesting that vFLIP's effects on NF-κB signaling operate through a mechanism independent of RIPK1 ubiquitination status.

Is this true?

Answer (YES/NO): NO